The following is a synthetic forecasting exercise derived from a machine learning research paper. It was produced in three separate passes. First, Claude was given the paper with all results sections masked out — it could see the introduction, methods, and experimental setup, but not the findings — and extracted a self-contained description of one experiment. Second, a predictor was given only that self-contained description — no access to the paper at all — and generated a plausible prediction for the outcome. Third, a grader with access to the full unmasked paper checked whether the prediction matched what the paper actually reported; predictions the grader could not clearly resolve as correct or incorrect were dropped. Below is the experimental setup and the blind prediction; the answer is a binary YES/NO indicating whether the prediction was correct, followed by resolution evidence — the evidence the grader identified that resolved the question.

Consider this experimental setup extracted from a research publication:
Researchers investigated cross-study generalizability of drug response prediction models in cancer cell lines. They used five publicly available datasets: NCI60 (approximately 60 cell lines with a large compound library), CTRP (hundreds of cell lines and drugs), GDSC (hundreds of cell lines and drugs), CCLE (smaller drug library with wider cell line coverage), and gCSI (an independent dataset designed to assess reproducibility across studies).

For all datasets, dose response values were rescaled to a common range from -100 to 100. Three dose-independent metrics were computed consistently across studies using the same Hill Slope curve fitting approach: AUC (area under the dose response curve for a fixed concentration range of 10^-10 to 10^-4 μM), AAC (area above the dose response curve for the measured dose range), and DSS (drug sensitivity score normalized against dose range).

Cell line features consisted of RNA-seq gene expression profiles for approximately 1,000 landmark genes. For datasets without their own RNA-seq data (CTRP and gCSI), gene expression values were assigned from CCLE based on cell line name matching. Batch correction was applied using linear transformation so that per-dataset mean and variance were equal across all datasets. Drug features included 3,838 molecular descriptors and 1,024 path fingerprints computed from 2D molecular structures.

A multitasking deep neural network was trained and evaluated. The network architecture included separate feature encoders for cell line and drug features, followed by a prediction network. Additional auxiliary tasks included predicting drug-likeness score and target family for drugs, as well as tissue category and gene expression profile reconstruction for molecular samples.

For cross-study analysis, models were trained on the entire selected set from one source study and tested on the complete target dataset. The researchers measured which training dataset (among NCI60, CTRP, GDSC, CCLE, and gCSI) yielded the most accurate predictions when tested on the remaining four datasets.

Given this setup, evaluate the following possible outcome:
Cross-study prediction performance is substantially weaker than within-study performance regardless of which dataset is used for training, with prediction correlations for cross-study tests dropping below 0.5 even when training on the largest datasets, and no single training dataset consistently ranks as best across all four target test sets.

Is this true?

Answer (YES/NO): NO